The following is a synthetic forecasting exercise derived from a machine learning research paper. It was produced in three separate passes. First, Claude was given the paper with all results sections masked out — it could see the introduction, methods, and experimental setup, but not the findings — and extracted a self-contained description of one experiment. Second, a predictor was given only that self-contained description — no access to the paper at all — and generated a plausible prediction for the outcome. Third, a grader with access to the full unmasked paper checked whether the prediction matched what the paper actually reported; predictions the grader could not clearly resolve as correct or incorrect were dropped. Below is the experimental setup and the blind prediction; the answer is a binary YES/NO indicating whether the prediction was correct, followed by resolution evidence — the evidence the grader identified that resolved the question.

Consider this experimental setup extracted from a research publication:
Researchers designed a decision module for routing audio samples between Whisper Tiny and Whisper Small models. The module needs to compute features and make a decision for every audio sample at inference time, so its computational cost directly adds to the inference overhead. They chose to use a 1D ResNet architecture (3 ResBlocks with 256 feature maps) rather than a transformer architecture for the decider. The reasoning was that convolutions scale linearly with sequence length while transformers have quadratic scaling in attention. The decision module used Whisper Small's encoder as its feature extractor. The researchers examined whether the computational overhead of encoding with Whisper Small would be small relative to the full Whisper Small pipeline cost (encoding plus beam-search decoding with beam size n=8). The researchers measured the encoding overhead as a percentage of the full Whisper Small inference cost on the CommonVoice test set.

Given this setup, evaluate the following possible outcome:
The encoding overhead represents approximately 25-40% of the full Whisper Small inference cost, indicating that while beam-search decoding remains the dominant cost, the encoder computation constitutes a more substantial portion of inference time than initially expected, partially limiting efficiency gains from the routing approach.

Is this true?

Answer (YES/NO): NO